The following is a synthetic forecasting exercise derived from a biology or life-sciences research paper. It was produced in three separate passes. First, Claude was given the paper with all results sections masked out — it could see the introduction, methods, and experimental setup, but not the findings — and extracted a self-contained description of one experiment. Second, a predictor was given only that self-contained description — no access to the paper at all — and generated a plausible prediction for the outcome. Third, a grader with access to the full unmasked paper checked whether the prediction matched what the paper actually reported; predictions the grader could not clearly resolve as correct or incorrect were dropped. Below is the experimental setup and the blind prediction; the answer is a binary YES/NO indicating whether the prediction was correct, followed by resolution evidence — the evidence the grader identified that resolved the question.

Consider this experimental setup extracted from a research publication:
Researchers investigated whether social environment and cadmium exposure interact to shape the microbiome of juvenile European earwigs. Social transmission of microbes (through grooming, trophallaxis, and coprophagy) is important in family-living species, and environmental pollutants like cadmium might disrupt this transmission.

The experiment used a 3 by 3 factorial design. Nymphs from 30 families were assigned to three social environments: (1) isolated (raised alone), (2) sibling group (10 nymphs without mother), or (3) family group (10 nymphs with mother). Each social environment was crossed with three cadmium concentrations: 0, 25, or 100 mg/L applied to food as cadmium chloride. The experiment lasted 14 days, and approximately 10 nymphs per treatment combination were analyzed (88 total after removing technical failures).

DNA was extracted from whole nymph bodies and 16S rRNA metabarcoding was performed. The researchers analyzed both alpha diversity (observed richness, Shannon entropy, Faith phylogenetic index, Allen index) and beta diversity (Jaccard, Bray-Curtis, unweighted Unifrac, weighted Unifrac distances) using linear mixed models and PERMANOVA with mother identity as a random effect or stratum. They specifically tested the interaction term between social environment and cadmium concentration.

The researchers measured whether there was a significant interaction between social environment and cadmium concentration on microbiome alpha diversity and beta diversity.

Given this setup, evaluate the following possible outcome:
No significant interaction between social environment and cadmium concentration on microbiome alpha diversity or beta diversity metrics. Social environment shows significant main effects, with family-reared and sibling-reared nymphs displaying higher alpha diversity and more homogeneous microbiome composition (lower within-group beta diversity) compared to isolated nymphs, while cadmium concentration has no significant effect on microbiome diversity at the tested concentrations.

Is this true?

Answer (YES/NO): NO